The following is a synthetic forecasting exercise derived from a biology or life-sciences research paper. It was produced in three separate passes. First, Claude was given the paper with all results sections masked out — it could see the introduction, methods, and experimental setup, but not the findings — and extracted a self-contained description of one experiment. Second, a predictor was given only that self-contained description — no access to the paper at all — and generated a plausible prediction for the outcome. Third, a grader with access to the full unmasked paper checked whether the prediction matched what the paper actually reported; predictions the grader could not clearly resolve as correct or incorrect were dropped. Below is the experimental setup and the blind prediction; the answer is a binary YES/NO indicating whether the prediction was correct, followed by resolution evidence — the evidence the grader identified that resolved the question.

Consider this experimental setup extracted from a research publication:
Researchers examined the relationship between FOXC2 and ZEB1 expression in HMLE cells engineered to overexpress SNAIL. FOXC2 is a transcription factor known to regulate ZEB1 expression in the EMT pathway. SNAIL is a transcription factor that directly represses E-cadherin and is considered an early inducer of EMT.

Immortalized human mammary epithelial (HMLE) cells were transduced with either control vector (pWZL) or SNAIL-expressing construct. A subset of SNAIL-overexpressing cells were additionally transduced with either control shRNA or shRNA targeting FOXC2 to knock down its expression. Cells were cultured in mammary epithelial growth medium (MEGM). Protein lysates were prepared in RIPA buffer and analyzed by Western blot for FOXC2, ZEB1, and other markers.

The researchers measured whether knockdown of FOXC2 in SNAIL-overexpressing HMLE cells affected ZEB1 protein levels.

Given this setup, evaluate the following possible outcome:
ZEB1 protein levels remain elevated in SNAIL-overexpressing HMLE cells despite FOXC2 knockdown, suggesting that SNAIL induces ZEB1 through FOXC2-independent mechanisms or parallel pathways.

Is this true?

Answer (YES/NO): NO